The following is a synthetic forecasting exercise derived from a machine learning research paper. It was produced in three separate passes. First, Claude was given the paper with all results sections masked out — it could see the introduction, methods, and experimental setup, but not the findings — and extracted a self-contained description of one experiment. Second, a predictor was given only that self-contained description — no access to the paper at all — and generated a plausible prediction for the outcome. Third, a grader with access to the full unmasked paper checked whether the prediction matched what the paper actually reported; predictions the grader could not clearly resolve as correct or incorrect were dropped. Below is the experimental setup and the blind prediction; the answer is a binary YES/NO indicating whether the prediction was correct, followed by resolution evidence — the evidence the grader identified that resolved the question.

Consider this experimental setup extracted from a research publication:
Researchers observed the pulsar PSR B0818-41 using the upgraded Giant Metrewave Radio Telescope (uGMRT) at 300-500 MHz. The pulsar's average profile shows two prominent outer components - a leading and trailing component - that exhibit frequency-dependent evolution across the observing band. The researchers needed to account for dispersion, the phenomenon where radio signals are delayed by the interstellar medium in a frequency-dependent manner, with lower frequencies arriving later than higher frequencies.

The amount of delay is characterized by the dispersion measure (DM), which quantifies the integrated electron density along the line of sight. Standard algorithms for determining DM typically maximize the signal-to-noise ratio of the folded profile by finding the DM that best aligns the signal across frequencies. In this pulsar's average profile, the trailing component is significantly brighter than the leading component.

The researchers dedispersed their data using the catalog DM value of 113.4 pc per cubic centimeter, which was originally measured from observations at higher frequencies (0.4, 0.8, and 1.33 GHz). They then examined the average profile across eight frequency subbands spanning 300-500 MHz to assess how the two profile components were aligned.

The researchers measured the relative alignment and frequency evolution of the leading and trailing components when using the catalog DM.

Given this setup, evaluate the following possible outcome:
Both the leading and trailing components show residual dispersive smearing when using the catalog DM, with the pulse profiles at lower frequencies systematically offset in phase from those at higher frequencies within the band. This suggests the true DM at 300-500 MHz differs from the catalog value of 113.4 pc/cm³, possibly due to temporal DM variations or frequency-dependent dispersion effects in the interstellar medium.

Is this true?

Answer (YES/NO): NO